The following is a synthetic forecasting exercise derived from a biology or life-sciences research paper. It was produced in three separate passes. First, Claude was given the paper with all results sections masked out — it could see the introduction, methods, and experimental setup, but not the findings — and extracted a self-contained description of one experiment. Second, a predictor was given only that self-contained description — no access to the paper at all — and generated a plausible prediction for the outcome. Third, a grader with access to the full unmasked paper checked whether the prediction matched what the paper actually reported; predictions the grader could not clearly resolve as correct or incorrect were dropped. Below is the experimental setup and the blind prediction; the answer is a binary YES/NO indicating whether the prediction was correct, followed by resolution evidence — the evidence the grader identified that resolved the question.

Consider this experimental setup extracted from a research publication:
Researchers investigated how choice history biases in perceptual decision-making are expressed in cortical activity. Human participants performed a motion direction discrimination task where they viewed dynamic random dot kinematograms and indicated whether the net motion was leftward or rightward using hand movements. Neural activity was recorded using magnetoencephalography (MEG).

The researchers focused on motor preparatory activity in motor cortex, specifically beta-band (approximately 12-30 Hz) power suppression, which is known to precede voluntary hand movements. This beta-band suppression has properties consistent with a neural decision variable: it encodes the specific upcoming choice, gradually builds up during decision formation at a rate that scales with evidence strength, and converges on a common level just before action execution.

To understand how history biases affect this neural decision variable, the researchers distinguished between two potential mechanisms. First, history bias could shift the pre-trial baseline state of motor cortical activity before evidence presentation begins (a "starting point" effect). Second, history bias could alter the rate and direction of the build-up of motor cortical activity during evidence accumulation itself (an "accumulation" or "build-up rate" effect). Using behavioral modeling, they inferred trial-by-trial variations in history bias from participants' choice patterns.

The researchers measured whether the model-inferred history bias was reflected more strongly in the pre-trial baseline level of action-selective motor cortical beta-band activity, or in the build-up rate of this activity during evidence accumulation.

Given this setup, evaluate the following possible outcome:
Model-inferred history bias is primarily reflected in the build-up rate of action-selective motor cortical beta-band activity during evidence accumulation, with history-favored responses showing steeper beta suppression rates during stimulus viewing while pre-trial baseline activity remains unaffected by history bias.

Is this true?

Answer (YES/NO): YES